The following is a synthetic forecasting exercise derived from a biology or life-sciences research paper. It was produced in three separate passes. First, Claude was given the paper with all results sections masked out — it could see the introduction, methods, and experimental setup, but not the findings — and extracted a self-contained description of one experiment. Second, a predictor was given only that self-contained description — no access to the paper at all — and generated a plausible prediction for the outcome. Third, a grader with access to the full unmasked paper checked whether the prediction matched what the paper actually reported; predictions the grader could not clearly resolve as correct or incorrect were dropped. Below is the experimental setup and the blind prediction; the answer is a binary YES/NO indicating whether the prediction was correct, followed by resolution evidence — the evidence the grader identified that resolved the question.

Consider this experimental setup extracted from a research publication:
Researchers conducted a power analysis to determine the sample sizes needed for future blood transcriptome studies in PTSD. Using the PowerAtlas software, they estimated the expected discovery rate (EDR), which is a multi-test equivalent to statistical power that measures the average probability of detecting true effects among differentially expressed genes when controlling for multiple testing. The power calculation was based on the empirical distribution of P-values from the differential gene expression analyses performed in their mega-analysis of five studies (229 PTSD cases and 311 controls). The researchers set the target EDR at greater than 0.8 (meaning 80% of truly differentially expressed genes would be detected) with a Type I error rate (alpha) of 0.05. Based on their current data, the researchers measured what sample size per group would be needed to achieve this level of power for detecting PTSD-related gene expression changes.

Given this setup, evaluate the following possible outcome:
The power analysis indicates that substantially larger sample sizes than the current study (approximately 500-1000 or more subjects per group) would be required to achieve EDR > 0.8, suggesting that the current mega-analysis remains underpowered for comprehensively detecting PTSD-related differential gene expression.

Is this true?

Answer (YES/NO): YES